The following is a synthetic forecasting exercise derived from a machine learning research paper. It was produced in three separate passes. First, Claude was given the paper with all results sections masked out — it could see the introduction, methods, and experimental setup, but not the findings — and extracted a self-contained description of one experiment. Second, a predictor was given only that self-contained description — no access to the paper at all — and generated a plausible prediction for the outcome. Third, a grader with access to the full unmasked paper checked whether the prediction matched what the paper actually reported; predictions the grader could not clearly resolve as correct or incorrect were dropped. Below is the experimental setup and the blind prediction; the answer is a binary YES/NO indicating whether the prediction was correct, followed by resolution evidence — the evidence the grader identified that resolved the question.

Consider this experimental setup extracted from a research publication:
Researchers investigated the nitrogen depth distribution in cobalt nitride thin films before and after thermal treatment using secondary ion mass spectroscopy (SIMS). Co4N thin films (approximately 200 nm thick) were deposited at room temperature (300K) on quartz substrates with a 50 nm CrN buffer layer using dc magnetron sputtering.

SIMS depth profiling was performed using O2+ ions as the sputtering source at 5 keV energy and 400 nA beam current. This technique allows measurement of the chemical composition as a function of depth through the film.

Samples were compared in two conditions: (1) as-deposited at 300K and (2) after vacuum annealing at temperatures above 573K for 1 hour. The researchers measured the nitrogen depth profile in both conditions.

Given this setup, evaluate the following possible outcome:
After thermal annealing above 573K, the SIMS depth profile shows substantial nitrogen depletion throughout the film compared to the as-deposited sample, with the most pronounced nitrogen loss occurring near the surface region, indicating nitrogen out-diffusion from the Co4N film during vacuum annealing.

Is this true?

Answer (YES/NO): YES